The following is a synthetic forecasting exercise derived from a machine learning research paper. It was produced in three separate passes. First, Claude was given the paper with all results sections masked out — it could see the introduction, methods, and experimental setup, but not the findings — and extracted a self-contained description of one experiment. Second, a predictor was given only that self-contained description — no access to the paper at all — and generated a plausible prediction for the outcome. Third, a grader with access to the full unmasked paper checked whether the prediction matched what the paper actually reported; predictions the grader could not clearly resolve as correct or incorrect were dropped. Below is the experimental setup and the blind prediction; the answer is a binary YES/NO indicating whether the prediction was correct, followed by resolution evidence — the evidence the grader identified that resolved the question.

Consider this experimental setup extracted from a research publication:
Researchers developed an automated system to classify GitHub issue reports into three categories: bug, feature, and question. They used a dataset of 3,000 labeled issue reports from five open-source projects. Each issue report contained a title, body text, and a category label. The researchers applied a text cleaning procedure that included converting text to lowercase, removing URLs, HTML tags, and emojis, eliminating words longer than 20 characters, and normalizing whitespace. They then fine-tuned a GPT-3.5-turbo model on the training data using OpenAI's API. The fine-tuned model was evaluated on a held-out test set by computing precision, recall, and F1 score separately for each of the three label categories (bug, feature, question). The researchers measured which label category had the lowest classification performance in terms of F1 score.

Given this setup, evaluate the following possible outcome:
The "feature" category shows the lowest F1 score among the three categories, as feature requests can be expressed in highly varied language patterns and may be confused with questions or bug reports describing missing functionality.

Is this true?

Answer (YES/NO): NO